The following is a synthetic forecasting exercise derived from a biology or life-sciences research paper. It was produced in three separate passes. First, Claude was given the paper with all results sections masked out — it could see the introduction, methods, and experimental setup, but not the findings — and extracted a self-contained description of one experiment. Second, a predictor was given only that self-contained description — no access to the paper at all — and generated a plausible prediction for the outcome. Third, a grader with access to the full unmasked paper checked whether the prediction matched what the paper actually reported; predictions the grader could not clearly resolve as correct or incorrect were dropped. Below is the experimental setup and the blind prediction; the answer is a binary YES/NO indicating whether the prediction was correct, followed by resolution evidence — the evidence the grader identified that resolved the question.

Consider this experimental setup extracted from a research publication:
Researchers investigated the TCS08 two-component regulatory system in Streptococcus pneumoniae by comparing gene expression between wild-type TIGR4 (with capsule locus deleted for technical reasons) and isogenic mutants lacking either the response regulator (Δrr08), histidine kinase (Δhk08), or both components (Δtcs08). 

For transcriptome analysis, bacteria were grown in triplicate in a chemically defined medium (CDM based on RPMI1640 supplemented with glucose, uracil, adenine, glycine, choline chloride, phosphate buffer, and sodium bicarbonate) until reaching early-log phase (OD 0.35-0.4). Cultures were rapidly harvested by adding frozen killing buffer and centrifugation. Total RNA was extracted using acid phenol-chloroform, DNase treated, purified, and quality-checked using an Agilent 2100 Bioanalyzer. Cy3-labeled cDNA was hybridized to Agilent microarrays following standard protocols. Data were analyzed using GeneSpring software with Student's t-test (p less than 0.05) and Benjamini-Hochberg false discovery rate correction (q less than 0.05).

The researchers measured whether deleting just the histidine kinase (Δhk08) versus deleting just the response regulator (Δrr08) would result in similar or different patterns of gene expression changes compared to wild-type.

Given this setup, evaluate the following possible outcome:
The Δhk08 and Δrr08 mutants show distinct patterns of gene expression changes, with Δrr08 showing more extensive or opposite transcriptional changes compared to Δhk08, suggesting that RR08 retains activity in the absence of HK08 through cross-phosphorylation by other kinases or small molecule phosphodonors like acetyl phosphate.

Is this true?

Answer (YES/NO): NO